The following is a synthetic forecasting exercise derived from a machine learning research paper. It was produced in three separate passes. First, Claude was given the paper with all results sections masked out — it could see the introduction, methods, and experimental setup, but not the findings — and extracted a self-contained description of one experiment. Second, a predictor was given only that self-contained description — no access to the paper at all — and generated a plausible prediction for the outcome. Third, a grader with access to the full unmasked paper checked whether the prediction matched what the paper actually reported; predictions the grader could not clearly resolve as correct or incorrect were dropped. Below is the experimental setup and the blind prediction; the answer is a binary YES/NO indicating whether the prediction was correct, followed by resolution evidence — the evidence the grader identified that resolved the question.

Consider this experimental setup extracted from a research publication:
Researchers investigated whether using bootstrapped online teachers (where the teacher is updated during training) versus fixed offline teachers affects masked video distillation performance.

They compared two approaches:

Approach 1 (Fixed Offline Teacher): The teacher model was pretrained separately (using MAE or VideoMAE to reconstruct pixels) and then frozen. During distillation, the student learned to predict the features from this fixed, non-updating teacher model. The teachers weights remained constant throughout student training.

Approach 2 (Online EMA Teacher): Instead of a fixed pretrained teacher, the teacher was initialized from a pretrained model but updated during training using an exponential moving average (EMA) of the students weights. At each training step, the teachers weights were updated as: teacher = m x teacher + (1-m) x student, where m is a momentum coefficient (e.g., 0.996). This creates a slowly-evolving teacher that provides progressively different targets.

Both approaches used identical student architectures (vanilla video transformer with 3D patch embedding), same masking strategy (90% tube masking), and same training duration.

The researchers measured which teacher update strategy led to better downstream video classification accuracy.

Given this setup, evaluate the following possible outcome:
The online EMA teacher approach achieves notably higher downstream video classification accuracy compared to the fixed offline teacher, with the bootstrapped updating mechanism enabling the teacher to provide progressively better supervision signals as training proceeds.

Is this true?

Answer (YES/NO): NO